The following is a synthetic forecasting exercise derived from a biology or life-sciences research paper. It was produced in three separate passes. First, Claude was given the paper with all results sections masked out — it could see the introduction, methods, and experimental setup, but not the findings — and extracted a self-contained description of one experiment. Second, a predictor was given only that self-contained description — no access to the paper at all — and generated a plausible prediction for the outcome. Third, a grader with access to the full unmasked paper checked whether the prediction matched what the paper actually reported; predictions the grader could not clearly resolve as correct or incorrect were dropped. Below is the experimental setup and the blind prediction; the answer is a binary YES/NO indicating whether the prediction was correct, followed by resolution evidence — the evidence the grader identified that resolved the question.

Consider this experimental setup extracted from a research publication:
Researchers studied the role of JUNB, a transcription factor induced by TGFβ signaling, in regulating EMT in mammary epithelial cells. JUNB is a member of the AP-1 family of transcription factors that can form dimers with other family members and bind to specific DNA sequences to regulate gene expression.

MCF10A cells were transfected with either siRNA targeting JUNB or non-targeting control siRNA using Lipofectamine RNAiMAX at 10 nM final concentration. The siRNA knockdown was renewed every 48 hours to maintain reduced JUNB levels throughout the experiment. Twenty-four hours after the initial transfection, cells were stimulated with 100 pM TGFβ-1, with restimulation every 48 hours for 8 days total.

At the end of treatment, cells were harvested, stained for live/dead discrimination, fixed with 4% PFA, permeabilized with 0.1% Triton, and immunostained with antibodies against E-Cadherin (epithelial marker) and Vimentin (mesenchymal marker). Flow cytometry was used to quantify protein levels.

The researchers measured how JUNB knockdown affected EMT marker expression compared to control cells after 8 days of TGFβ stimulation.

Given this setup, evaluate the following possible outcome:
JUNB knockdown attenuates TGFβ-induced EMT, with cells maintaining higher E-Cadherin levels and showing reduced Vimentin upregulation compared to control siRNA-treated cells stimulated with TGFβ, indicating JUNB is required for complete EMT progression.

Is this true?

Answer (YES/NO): YES